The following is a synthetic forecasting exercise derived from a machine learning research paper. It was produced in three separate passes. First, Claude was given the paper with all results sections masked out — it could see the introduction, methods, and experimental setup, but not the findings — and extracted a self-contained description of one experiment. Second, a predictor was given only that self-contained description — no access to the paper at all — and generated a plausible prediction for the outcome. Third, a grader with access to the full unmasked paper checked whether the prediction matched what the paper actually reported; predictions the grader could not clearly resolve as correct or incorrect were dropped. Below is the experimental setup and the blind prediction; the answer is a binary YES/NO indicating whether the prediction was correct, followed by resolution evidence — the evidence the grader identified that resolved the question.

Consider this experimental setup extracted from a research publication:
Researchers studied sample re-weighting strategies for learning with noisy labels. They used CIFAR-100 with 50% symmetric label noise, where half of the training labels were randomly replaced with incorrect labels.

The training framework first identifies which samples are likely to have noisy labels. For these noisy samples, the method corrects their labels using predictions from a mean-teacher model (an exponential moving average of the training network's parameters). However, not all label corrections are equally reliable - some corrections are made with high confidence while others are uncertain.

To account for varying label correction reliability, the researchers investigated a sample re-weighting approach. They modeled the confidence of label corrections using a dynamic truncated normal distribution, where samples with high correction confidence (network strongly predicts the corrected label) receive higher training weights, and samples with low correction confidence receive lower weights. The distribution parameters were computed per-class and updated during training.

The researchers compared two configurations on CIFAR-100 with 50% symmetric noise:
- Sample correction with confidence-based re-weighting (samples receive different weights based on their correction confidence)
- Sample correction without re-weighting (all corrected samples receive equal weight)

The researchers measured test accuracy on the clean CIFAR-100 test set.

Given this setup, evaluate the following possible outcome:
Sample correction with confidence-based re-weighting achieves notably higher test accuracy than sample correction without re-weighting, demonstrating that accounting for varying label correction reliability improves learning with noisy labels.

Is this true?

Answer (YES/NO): NO